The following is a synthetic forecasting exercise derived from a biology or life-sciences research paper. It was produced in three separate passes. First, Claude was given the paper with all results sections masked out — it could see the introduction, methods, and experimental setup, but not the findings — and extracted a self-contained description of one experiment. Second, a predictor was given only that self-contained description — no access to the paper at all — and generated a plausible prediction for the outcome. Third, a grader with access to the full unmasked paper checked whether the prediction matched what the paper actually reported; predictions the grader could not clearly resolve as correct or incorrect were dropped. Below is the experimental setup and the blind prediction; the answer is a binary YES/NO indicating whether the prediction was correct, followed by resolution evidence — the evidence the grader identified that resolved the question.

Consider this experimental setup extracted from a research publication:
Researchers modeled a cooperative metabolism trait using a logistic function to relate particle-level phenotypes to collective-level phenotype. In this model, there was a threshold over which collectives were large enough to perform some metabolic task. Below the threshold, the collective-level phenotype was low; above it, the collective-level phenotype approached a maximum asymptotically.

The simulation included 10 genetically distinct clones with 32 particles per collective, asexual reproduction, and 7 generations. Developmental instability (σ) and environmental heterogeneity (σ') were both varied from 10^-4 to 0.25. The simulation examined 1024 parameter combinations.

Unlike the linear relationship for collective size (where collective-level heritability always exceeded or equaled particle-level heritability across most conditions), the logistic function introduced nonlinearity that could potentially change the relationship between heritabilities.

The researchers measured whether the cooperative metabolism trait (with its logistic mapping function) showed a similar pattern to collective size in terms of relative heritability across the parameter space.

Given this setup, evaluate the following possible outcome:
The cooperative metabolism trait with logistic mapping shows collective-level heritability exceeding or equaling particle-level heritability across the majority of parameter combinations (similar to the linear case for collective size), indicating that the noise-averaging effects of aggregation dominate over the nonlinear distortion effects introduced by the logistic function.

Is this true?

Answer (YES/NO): YES